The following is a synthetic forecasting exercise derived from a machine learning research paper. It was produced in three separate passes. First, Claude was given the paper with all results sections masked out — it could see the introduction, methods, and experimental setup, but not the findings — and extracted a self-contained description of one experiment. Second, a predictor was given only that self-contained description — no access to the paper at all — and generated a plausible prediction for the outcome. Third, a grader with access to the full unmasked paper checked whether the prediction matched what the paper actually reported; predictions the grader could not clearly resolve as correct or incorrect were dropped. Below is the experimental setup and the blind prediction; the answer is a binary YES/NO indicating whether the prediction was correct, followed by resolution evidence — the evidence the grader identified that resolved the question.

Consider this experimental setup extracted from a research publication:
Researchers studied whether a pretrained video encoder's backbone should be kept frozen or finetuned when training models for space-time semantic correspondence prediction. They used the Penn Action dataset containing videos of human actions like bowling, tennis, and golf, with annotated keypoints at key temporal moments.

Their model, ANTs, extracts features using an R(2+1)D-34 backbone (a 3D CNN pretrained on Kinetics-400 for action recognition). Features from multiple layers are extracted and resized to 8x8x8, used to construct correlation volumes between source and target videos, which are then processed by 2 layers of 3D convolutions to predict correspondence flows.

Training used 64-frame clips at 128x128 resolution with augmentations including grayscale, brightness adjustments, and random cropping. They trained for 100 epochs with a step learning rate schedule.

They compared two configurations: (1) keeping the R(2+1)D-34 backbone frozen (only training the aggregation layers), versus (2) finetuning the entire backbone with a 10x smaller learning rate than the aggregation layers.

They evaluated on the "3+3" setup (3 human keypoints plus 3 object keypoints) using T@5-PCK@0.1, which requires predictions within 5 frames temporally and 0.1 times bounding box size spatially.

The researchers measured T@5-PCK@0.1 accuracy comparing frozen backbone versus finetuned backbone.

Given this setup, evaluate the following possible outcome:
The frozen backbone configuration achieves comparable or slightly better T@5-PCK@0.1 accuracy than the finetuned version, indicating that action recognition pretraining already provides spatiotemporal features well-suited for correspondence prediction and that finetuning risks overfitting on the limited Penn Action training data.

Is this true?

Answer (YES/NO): NO